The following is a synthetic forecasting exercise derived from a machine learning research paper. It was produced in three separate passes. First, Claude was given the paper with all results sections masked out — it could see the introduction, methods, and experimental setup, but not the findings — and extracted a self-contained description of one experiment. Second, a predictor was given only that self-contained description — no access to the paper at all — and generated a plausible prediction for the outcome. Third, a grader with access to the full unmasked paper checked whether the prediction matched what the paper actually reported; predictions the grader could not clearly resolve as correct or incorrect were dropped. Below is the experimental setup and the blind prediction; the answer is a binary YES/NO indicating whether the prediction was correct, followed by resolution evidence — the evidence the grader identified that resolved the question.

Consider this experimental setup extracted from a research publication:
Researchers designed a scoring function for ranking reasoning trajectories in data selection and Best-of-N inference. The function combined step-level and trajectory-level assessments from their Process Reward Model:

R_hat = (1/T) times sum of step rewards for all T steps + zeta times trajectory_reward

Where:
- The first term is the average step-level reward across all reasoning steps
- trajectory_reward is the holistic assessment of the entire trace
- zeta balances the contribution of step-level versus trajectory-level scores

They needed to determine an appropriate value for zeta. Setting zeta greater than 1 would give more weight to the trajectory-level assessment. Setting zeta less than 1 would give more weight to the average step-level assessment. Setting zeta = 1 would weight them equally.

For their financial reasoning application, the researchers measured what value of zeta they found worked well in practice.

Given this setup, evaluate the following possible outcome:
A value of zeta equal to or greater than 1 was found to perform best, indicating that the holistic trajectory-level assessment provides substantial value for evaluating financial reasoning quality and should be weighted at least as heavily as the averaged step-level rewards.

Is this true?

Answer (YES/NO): YES